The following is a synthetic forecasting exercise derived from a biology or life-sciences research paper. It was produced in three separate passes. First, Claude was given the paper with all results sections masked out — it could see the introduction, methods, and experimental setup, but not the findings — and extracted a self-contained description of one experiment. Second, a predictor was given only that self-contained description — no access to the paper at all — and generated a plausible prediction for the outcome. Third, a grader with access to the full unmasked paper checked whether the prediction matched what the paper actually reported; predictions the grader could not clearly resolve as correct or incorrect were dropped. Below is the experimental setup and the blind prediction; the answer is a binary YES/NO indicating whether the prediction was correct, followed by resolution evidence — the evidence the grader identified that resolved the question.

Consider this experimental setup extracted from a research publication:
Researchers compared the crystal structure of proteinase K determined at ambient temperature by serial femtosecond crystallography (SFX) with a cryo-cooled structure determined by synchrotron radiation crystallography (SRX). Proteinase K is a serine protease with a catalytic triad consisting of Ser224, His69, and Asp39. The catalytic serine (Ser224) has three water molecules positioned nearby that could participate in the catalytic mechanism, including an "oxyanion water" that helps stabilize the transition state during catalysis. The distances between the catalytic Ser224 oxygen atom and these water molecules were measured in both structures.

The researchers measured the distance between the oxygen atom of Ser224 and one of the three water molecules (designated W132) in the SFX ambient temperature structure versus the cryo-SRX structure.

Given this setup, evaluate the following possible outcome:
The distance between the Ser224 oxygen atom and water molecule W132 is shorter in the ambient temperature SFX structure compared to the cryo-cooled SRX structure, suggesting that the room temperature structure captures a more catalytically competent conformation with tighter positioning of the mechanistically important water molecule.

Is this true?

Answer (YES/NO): YES